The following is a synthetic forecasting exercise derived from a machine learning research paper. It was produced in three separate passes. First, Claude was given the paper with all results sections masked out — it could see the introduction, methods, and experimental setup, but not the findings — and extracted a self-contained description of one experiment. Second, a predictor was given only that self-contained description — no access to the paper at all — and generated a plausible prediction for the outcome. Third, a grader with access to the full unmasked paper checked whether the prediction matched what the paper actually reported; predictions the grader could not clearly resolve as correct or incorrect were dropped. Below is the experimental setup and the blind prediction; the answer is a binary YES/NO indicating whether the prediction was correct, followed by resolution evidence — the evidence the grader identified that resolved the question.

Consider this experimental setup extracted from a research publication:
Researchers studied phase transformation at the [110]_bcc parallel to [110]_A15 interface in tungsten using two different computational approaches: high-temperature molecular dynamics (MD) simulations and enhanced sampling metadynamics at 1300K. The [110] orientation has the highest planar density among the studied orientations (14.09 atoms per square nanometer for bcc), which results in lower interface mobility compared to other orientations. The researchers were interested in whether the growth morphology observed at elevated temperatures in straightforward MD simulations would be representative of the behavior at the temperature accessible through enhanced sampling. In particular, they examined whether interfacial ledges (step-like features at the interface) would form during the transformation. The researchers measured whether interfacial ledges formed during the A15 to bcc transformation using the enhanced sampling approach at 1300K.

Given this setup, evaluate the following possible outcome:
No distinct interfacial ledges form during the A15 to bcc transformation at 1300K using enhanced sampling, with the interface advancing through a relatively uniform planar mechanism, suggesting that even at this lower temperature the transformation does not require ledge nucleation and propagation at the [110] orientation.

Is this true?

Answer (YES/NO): NO